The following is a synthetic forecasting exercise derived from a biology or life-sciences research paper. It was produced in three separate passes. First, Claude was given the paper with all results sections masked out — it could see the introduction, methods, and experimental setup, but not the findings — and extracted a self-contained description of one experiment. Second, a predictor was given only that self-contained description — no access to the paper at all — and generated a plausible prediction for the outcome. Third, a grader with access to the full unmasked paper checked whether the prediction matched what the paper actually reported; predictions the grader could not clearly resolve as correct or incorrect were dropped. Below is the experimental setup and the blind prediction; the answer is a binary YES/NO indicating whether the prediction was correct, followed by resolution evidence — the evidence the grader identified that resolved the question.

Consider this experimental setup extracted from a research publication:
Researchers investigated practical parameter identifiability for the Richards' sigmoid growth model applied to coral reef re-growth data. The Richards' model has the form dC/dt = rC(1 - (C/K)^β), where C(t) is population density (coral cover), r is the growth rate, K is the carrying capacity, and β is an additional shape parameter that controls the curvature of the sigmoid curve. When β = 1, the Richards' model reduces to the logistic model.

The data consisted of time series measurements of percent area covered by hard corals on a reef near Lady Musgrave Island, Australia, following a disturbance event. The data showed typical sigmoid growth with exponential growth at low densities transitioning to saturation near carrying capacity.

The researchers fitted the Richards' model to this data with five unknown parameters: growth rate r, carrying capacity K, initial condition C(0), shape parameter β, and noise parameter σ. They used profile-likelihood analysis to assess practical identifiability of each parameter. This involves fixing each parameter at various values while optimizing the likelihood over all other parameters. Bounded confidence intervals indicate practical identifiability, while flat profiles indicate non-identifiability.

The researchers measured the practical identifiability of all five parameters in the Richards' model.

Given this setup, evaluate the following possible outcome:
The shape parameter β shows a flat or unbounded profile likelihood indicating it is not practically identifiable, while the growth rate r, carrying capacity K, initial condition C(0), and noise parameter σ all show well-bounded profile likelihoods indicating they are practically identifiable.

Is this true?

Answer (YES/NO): NO